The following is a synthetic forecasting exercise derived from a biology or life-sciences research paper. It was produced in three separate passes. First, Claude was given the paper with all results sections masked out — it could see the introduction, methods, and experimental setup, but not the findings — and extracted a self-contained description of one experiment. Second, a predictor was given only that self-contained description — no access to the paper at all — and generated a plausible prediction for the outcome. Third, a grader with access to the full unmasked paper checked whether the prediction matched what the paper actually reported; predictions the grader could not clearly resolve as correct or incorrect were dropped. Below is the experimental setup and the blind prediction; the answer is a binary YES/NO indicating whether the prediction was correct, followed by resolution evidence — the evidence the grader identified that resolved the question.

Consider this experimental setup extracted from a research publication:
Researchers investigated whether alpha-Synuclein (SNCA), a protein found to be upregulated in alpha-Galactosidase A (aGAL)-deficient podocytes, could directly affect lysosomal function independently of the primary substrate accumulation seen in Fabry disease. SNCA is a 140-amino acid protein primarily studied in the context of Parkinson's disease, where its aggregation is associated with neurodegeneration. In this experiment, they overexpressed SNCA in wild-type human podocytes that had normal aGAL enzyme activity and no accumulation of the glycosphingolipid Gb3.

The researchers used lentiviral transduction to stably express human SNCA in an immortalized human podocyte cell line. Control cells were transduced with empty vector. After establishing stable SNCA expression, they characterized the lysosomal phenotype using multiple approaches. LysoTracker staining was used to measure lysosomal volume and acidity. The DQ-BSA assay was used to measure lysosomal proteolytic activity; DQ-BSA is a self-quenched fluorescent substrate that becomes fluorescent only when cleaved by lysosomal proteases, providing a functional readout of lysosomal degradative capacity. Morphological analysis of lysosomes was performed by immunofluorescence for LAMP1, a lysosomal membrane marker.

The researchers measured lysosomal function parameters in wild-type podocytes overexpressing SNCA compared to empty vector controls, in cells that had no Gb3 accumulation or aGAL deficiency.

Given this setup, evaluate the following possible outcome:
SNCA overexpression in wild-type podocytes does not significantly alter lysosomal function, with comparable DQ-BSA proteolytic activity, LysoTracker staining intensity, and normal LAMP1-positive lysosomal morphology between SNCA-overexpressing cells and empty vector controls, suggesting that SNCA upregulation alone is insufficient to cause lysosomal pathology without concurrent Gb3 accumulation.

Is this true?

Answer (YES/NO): NO